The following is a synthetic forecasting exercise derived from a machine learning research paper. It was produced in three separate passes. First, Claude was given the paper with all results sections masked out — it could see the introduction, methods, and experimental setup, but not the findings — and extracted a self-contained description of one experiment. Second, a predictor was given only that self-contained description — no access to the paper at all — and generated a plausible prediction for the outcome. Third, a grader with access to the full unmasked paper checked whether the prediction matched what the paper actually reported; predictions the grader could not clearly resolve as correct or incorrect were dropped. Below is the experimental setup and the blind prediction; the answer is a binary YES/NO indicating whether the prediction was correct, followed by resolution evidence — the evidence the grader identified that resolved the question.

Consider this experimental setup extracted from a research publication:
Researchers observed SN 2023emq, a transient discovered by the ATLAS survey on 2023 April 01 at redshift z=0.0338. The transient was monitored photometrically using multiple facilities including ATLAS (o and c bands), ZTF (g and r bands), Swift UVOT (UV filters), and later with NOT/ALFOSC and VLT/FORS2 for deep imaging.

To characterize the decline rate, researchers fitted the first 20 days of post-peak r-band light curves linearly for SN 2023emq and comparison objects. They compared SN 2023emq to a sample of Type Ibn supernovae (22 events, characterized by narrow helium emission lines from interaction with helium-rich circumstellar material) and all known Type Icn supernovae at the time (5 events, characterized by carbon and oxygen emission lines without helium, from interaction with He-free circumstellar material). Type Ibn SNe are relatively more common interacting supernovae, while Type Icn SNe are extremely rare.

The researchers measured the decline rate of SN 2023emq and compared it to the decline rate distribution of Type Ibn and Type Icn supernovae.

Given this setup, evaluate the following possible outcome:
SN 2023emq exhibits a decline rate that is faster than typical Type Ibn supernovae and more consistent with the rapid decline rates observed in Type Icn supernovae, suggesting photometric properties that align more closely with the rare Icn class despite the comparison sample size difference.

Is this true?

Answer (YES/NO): NO